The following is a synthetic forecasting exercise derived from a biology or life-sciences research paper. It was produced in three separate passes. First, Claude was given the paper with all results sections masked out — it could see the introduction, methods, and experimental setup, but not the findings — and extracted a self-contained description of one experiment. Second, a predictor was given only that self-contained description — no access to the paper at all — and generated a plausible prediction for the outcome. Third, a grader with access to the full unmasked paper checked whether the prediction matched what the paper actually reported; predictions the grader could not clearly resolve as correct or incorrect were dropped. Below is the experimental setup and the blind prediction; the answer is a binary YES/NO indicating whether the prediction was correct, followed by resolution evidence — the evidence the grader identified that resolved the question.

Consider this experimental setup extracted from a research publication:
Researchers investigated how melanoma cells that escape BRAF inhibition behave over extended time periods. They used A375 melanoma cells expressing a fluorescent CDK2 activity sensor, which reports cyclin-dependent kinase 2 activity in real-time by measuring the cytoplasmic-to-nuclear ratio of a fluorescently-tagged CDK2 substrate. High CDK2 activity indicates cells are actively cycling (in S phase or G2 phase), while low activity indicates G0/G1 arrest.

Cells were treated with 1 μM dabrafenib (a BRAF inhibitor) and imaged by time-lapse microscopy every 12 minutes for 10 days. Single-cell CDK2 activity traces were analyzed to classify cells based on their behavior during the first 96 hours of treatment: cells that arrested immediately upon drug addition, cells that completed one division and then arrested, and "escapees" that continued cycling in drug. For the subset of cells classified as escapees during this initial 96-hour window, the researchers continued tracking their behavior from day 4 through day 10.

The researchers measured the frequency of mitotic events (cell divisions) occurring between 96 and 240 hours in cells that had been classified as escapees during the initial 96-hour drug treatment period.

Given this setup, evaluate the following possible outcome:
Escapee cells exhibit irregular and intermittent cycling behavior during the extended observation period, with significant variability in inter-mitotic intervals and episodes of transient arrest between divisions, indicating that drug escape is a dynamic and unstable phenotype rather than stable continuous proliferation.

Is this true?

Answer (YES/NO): YES